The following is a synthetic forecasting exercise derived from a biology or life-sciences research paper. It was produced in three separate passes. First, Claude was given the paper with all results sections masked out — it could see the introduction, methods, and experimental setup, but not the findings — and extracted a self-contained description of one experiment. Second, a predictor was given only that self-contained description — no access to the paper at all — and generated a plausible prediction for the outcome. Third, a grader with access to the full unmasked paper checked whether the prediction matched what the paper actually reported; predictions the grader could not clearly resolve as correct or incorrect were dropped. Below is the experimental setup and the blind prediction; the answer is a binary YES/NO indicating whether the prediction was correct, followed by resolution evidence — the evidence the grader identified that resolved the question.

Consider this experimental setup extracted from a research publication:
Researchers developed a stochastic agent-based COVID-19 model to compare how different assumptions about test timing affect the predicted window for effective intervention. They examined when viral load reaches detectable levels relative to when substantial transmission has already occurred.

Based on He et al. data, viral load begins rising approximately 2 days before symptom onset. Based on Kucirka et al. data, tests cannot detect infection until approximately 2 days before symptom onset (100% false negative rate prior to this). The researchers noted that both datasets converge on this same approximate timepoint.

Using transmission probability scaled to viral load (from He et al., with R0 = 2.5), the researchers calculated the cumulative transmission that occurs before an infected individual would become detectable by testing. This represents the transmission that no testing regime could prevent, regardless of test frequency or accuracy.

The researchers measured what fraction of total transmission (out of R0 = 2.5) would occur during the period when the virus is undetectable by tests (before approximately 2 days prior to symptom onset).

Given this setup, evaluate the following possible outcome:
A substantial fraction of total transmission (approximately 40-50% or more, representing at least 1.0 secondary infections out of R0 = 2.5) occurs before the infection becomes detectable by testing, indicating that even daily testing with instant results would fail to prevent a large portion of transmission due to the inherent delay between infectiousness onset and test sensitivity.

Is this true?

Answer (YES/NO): NO